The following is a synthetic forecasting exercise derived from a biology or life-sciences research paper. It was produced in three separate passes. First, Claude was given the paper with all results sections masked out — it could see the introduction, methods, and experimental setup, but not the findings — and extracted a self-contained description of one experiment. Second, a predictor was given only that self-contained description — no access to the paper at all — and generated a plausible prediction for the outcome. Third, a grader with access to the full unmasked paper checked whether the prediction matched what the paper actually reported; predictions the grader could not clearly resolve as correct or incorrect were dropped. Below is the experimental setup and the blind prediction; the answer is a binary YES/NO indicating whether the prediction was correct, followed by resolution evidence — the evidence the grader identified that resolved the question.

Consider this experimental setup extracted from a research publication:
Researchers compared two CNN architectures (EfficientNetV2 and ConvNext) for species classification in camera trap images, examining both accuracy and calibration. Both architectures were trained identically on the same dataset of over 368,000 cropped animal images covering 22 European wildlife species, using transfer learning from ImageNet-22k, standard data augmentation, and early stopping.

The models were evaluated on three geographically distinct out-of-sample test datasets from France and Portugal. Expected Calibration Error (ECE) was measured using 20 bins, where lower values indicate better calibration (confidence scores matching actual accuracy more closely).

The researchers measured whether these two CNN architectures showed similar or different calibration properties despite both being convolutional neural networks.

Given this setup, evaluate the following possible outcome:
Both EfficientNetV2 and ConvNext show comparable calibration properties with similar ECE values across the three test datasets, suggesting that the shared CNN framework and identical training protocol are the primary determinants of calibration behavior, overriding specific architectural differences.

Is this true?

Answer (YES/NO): NO